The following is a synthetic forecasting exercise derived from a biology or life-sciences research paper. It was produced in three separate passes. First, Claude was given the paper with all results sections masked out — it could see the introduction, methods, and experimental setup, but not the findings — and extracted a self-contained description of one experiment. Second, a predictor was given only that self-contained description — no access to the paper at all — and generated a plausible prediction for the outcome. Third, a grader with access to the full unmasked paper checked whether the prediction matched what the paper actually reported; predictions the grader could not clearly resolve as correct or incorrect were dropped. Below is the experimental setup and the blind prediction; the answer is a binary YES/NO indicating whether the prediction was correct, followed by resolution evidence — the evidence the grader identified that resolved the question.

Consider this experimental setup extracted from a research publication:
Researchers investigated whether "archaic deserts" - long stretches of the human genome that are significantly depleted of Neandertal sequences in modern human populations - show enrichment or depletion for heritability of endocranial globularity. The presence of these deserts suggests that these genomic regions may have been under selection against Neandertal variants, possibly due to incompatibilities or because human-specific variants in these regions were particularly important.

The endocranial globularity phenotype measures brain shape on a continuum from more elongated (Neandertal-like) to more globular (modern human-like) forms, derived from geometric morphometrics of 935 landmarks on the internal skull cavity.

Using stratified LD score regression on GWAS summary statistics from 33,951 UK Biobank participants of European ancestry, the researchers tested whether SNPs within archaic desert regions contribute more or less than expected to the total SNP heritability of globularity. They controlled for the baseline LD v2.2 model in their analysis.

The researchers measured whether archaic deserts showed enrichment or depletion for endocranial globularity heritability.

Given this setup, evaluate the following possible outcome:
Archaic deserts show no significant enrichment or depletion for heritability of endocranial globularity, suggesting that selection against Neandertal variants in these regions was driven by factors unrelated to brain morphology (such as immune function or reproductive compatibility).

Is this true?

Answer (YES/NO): NO